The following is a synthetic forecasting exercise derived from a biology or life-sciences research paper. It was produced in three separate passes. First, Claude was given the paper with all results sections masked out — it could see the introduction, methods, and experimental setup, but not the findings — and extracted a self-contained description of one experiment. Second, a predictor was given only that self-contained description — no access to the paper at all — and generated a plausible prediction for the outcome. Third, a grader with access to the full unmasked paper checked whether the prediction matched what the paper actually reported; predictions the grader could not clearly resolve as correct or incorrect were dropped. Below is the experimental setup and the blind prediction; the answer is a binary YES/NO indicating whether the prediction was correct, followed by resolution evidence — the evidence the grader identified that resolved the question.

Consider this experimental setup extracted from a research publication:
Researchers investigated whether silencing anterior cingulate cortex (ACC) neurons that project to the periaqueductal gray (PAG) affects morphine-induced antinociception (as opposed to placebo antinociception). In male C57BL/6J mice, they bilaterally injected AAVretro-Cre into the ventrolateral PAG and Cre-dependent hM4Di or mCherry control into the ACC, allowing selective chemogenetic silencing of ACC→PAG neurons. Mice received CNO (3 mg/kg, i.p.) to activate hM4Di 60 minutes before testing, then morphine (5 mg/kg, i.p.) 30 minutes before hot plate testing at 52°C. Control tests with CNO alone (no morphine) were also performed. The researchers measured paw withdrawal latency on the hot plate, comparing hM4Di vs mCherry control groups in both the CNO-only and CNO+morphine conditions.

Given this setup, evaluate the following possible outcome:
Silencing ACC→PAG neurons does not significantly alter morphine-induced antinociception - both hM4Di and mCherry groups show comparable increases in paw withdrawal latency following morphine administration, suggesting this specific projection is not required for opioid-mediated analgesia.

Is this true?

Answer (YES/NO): YES